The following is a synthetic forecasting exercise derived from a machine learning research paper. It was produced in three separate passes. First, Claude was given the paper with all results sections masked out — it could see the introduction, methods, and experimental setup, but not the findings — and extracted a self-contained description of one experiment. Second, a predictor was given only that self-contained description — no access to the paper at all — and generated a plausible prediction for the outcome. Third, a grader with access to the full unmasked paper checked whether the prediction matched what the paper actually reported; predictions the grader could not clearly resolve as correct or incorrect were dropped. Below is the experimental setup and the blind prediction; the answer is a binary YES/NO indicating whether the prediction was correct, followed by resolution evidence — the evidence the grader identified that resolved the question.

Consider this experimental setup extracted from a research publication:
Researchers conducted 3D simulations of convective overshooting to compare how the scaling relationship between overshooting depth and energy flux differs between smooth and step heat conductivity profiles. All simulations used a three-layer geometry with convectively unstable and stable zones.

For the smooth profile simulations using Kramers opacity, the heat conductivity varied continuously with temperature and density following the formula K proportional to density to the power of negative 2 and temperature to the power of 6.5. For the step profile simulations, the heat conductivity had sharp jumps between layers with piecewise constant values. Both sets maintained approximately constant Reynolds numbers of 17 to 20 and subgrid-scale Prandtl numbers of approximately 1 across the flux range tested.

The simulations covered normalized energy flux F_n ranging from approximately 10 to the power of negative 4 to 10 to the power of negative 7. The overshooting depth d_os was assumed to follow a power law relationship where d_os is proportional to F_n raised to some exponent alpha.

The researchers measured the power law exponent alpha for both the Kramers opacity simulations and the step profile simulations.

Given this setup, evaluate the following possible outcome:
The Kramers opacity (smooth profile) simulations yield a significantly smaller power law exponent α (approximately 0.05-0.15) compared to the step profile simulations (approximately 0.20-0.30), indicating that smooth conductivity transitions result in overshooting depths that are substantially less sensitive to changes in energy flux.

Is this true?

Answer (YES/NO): NO